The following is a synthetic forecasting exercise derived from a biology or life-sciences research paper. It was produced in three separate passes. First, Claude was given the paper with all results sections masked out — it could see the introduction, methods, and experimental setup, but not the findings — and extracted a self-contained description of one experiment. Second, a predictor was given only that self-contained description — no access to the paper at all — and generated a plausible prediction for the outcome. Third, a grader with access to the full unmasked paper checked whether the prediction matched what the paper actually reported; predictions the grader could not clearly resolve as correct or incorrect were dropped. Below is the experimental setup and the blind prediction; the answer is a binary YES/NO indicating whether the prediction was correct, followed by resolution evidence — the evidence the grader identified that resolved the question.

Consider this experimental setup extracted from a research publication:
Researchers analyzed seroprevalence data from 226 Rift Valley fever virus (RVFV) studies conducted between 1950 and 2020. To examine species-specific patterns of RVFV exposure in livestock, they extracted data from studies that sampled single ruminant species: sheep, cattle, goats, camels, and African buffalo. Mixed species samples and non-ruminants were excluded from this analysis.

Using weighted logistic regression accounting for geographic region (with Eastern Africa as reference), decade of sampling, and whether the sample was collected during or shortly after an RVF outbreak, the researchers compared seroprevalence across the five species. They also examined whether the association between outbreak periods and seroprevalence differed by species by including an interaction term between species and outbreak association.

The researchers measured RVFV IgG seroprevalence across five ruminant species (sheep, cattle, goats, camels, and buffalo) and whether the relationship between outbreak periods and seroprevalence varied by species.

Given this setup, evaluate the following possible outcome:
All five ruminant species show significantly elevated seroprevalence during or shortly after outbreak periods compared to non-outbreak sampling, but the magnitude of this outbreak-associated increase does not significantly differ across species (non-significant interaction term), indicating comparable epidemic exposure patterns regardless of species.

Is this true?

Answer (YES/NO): NO